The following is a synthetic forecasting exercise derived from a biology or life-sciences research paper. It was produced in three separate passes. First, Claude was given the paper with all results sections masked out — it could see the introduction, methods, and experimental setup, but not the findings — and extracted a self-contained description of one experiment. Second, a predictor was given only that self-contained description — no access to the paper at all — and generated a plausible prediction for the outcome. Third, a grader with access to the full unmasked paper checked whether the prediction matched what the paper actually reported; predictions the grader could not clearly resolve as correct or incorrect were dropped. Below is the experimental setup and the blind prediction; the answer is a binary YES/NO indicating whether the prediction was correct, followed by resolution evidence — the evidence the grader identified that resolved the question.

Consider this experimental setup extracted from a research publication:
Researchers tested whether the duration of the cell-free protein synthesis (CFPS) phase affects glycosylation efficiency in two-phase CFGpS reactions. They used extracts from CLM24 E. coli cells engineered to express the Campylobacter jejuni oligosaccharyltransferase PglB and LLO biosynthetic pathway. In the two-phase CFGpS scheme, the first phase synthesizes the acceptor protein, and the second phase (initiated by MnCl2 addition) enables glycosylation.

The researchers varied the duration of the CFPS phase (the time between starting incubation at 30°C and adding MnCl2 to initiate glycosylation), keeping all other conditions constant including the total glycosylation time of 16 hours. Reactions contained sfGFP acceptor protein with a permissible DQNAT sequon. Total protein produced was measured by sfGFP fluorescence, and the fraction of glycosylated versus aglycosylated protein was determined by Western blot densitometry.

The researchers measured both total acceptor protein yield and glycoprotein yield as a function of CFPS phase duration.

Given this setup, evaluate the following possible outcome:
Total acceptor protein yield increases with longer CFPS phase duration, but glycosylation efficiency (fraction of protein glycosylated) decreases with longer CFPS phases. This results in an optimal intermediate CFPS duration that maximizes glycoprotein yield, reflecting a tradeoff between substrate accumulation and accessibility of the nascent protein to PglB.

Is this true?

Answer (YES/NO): NO